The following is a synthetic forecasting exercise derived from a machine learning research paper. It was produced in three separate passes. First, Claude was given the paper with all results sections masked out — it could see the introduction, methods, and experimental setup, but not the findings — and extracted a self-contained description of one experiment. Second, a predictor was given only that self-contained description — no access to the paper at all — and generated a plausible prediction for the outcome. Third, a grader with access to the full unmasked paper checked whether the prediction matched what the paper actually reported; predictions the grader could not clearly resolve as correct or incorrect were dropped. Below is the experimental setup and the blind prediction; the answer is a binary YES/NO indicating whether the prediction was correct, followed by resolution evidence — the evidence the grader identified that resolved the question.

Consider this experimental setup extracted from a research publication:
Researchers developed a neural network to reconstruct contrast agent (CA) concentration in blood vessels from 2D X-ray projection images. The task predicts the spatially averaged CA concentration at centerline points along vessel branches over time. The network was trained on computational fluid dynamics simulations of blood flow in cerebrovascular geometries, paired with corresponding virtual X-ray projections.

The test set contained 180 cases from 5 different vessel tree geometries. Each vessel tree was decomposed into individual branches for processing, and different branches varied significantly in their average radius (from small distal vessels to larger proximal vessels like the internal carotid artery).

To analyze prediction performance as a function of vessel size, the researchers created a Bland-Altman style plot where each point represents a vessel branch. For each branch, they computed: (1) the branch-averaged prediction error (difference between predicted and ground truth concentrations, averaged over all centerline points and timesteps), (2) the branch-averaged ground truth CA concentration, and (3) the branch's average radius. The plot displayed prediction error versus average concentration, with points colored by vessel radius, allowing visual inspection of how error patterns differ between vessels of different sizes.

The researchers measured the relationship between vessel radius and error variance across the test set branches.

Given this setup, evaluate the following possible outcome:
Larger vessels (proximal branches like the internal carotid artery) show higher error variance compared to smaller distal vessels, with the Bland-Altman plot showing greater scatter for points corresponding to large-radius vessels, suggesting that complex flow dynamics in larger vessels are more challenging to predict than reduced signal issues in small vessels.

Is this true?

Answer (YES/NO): NO